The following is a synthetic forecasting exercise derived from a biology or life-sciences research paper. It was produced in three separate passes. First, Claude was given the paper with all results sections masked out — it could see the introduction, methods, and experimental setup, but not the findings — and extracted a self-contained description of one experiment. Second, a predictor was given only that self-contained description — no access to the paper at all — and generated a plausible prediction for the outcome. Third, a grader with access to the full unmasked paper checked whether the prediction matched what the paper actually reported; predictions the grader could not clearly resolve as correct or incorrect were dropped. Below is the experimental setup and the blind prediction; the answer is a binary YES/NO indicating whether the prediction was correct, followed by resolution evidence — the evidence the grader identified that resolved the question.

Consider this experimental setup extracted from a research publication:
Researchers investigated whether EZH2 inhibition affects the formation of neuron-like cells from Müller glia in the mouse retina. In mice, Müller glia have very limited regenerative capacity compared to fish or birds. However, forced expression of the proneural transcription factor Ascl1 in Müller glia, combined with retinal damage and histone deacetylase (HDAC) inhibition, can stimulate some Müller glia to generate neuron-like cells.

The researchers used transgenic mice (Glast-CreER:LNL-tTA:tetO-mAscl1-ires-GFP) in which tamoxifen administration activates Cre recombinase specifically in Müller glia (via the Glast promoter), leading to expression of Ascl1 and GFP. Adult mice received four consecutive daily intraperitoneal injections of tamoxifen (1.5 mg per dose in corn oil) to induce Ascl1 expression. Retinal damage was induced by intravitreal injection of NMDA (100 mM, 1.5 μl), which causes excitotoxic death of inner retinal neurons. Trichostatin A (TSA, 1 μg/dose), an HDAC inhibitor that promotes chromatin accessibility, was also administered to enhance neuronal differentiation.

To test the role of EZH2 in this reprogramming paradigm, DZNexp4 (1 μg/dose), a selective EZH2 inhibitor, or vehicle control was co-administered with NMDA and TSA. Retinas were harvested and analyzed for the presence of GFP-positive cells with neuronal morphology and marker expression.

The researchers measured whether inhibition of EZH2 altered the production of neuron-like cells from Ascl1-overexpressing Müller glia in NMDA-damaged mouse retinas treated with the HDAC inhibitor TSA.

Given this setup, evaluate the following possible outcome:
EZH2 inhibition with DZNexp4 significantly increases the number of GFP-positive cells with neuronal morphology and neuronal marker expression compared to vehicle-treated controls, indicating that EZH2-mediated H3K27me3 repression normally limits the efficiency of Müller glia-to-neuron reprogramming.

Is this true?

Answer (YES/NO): NO